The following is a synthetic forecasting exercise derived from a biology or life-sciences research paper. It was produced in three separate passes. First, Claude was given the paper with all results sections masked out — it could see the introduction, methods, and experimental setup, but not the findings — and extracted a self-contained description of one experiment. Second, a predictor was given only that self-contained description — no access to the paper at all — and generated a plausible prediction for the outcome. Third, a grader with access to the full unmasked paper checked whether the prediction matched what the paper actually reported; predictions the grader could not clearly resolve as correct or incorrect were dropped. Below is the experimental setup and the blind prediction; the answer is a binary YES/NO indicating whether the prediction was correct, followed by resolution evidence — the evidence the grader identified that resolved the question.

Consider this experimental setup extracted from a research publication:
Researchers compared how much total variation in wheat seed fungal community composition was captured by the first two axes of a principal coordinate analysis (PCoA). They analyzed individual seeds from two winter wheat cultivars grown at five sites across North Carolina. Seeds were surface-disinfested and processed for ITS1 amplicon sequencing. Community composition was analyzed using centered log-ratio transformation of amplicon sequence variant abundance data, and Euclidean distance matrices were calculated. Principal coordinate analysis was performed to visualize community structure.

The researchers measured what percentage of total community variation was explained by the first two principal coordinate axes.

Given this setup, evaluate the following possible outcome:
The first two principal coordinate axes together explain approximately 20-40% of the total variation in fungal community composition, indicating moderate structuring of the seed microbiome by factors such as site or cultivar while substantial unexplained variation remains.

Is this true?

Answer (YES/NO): NO